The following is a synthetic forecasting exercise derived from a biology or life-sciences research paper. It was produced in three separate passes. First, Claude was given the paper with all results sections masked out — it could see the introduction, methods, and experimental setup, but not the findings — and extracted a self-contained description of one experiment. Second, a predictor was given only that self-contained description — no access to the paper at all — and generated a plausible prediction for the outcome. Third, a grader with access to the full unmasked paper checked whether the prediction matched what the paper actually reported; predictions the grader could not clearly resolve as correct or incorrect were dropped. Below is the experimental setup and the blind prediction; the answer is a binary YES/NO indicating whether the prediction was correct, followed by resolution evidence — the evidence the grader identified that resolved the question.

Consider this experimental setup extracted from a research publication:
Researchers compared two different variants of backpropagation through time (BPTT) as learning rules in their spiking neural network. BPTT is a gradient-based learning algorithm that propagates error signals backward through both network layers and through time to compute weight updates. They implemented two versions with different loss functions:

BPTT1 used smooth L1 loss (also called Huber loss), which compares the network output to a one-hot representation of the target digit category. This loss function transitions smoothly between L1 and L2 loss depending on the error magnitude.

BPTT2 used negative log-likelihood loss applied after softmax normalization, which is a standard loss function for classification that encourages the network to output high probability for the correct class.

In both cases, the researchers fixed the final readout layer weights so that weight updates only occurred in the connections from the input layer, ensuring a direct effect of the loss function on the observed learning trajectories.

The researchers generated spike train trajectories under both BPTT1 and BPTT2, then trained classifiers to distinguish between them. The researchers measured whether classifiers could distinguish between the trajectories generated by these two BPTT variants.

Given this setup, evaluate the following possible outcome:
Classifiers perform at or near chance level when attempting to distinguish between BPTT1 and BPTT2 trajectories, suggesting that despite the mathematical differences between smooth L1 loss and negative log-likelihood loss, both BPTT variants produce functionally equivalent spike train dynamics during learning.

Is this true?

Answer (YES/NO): NO